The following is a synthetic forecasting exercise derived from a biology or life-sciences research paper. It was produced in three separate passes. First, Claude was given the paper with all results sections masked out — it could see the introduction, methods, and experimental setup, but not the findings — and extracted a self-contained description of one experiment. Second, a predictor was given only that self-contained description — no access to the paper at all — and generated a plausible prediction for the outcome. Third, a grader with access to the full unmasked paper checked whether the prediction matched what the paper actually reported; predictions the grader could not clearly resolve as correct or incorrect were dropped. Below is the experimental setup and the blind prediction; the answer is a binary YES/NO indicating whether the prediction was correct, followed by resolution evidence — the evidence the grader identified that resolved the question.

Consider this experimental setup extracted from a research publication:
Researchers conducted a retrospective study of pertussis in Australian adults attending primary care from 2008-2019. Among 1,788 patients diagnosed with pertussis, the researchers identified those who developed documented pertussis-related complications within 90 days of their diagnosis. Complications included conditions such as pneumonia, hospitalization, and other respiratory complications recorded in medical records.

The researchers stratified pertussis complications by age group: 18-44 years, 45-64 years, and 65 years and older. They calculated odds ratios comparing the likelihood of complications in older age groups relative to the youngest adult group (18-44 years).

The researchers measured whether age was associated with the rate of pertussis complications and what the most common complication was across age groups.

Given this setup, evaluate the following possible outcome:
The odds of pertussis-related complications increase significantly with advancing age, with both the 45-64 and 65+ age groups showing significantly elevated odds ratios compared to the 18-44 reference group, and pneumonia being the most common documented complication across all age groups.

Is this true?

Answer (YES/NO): NO